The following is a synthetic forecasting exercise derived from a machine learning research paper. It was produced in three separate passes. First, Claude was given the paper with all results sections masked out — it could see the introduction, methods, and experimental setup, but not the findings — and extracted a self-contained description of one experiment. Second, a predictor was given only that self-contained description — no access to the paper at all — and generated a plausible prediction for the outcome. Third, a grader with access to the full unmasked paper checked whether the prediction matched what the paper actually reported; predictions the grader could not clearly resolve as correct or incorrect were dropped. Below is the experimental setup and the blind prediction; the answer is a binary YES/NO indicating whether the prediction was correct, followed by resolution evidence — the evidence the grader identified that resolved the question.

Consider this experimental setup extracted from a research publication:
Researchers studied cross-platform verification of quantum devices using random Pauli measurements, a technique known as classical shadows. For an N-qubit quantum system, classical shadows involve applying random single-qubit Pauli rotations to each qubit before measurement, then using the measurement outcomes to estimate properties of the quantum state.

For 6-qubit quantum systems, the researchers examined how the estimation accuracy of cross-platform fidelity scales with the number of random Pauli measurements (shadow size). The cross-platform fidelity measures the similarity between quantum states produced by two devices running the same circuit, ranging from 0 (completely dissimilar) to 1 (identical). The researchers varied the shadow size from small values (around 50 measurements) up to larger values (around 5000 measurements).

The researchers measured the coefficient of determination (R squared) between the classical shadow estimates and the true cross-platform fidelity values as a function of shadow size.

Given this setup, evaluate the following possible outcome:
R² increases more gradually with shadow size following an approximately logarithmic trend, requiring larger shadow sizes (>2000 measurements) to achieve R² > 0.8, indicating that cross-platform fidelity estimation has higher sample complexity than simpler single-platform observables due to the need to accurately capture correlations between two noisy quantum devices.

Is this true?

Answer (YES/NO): NO